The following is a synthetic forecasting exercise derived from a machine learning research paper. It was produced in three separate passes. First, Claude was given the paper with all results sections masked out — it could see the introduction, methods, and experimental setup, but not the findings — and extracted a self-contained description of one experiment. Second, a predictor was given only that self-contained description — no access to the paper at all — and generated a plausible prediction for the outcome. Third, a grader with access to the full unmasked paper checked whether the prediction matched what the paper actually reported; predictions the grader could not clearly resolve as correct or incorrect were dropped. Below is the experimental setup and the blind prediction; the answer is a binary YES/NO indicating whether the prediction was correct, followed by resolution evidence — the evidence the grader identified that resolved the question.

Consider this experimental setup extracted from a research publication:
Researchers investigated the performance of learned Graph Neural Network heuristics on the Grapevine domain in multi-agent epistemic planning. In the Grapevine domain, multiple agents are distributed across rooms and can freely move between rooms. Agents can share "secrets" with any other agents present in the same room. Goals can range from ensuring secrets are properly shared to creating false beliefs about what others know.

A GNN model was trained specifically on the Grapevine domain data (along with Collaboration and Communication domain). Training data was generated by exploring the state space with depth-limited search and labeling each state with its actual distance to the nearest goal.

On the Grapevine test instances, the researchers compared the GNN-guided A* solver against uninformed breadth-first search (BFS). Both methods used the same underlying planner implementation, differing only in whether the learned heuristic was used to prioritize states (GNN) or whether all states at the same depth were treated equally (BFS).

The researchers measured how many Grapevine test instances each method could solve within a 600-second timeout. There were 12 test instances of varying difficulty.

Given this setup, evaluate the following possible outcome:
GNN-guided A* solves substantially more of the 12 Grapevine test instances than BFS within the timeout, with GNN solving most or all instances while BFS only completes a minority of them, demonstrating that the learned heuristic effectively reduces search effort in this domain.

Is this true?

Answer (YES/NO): NO